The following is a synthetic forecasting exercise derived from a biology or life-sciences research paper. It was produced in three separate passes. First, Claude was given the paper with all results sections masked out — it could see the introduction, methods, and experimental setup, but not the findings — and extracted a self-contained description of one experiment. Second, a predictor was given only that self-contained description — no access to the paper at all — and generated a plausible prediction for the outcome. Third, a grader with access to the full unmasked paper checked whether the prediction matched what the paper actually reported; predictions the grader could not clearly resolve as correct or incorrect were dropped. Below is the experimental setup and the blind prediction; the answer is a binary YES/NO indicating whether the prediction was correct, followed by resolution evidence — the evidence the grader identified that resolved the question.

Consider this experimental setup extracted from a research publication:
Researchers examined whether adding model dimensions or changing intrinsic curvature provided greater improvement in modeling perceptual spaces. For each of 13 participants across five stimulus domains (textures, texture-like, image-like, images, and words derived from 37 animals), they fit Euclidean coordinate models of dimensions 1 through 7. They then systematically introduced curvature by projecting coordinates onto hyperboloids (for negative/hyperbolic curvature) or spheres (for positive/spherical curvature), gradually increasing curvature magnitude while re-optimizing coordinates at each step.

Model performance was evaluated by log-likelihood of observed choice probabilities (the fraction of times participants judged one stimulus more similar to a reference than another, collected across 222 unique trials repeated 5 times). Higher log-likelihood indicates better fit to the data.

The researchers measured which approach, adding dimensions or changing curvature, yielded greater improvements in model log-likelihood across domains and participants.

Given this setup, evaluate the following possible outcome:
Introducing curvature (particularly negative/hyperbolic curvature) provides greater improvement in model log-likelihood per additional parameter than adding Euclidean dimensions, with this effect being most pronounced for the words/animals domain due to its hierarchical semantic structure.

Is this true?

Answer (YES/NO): NO